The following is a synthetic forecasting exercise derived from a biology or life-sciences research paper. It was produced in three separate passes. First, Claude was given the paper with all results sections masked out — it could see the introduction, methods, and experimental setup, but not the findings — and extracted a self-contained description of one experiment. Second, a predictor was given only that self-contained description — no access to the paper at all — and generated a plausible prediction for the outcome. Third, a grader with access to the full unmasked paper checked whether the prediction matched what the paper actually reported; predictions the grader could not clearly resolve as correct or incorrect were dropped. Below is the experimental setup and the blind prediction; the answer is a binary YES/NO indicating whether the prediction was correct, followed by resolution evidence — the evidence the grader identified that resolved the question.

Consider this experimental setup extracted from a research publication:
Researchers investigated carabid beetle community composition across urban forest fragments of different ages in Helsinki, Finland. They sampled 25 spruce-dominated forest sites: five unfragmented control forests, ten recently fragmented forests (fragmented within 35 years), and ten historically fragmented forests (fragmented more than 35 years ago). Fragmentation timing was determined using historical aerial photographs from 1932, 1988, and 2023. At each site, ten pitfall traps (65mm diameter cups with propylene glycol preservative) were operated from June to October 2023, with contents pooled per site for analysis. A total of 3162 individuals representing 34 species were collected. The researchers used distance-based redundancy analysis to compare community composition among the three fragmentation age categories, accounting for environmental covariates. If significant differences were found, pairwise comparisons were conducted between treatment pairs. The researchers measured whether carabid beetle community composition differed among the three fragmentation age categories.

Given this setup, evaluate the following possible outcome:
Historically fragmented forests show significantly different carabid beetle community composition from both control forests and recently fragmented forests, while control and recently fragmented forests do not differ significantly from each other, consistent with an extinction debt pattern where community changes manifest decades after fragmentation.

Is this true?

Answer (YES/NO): NO